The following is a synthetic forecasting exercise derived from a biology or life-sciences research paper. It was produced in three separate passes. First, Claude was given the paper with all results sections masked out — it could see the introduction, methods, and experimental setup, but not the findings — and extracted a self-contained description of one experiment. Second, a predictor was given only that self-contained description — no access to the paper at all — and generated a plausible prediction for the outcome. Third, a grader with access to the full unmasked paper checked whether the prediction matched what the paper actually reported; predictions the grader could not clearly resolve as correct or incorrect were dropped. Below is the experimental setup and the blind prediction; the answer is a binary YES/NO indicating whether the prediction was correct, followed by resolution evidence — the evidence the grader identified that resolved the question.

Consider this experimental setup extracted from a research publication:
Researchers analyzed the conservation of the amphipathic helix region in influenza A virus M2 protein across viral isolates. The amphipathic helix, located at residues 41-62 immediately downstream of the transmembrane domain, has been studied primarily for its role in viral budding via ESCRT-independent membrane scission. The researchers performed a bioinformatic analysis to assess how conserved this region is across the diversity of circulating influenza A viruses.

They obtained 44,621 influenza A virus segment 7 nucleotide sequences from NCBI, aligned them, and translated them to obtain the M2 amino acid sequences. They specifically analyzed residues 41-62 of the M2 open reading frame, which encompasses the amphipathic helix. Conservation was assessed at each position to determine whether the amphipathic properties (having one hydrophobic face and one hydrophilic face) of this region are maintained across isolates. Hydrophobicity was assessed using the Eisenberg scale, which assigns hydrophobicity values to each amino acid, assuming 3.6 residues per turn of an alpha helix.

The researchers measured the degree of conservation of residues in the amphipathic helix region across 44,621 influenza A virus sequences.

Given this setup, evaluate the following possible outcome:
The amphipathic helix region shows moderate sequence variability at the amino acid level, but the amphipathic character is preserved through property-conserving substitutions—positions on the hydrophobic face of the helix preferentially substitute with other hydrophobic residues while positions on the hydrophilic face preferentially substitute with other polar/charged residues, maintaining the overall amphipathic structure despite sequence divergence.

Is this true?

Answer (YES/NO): NO